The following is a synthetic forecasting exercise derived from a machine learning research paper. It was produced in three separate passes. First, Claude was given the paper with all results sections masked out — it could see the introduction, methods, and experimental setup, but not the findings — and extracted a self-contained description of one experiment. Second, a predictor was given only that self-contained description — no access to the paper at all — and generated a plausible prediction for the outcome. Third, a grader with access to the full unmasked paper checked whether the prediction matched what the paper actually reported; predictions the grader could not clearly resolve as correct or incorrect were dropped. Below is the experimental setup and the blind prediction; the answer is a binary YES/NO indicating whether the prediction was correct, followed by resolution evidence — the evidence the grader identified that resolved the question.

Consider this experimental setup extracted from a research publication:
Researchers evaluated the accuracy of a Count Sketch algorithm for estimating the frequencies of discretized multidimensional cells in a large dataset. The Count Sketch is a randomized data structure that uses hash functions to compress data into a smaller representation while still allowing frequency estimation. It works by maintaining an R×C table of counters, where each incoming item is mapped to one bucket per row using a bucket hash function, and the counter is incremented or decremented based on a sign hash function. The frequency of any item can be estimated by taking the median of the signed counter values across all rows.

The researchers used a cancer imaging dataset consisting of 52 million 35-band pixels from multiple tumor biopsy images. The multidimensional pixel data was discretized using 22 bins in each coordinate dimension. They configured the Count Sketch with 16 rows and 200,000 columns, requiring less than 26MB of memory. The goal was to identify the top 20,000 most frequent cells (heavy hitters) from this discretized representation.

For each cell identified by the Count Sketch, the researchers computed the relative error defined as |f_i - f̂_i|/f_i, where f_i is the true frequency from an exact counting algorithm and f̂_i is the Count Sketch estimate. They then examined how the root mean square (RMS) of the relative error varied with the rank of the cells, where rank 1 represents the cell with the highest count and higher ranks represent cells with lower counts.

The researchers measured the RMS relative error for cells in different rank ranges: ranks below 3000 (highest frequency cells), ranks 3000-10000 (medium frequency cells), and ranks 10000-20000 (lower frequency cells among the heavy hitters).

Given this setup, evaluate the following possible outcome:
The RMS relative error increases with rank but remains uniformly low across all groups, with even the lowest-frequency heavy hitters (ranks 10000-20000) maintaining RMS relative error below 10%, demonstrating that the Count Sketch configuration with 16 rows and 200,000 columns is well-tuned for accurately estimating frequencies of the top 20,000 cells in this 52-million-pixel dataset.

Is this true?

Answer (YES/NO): YES